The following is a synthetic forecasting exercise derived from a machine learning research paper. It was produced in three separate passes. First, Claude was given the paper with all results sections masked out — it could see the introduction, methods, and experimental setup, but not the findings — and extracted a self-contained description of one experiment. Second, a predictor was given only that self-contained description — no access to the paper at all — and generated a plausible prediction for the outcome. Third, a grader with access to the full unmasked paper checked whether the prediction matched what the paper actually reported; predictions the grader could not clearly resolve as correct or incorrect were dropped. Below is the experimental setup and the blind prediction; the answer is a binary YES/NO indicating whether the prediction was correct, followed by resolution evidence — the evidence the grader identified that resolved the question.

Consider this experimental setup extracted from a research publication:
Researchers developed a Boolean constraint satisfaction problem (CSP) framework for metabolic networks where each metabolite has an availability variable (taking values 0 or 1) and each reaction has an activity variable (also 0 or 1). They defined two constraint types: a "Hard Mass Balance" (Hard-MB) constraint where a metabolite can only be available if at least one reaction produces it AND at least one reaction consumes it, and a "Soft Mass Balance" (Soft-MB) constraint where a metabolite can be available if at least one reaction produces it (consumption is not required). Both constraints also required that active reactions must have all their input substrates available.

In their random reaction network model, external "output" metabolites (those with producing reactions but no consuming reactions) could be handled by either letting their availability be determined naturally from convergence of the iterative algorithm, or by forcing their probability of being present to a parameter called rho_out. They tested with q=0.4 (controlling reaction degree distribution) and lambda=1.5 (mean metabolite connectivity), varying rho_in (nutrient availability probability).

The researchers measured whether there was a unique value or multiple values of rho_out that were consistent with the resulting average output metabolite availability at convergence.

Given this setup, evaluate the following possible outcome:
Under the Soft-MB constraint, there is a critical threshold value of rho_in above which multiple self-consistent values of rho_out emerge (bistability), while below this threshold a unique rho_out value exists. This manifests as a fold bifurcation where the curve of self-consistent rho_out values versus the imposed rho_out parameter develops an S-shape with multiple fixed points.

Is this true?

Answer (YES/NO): NO